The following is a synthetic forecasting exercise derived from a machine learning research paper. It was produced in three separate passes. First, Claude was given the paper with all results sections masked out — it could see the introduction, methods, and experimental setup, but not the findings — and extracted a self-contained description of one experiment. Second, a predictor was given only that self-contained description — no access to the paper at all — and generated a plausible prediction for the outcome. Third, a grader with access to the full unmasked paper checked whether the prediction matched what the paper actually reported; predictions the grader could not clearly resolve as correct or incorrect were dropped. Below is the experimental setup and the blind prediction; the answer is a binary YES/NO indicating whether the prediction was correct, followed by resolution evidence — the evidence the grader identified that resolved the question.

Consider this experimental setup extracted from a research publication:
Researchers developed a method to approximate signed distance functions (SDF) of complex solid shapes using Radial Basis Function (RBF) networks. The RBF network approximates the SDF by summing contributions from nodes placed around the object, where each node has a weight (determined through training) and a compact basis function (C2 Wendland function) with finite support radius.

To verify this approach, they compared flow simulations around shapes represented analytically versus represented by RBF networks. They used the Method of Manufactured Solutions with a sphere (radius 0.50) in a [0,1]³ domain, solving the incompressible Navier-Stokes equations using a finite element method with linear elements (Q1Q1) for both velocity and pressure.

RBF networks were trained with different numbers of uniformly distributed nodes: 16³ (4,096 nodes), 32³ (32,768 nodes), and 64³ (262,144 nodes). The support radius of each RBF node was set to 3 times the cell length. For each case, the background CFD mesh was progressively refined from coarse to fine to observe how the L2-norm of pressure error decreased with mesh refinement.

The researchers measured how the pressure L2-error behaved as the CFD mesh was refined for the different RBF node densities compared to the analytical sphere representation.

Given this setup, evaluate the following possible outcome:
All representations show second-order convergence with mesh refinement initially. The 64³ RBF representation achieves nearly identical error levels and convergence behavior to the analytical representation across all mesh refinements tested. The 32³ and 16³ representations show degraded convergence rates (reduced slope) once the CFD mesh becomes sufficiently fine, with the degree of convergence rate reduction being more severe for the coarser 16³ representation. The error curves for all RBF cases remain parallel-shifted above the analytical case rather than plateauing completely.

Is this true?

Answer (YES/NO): NO